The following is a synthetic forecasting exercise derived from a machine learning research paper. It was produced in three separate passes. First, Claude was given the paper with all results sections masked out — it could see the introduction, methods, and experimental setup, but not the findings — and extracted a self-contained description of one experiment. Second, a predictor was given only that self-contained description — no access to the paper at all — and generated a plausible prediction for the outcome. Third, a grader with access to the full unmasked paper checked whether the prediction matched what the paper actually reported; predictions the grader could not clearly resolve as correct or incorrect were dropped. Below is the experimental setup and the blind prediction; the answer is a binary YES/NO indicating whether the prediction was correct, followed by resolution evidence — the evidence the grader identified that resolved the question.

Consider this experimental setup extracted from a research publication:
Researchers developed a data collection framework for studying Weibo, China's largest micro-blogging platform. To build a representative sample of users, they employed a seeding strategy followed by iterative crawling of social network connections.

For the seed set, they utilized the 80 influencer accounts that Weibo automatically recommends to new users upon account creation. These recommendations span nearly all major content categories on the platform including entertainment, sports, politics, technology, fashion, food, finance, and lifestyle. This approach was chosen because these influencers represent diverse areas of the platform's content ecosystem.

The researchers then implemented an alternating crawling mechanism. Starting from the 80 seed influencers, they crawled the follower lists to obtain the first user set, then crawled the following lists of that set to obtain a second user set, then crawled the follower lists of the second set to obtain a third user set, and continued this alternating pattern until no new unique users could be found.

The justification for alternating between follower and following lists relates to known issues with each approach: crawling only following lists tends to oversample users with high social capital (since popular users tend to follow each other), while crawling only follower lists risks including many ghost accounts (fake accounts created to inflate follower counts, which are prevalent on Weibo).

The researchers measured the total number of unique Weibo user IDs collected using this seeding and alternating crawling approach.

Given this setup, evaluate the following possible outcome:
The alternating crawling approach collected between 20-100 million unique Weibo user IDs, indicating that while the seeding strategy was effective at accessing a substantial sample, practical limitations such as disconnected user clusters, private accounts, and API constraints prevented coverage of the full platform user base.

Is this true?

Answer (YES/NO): NO